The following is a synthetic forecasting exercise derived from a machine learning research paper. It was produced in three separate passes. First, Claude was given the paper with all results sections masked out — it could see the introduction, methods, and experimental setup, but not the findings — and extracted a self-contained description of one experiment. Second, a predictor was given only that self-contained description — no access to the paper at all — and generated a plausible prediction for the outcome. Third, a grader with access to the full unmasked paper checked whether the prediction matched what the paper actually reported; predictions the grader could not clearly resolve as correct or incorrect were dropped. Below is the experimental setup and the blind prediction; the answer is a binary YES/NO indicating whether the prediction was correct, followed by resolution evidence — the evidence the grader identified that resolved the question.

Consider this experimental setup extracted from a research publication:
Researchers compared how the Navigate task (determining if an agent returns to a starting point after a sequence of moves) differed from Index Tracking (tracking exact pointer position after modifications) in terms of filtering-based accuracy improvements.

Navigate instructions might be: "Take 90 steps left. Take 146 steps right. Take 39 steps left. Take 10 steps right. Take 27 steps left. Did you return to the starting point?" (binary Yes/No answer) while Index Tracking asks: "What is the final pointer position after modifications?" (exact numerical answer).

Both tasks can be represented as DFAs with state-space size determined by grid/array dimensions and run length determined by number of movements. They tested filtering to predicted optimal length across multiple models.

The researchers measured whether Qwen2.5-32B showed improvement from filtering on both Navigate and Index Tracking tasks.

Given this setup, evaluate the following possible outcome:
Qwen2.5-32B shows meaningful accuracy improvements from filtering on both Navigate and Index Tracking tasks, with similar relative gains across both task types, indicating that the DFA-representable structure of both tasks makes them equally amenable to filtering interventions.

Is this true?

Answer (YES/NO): NO